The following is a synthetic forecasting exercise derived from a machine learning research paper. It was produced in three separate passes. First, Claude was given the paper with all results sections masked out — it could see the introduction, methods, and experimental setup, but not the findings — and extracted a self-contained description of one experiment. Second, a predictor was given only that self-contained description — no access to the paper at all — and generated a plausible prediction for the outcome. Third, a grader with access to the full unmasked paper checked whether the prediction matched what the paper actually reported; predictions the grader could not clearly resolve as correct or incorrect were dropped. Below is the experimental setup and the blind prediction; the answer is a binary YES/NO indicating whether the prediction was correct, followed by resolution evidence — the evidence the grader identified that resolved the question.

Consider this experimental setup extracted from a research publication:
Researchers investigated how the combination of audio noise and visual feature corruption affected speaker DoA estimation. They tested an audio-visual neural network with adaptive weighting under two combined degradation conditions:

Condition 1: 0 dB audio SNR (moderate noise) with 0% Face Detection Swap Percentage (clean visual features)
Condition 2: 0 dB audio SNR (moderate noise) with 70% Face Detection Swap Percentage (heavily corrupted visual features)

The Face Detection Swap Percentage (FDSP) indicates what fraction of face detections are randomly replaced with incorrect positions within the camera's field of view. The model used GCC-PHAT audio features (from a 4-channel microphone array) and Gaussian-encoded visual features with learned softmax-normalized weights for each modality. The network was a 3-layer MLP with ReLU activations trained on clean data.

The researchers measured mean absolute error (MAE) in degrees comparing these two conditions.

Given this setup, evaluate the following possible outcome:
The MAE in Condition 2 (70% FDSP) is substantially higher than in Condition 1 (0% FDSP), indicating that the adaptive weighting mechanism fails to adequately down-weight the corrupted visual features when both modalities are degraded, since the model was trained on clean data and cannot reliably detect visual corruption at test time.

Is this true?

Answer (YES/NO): NO